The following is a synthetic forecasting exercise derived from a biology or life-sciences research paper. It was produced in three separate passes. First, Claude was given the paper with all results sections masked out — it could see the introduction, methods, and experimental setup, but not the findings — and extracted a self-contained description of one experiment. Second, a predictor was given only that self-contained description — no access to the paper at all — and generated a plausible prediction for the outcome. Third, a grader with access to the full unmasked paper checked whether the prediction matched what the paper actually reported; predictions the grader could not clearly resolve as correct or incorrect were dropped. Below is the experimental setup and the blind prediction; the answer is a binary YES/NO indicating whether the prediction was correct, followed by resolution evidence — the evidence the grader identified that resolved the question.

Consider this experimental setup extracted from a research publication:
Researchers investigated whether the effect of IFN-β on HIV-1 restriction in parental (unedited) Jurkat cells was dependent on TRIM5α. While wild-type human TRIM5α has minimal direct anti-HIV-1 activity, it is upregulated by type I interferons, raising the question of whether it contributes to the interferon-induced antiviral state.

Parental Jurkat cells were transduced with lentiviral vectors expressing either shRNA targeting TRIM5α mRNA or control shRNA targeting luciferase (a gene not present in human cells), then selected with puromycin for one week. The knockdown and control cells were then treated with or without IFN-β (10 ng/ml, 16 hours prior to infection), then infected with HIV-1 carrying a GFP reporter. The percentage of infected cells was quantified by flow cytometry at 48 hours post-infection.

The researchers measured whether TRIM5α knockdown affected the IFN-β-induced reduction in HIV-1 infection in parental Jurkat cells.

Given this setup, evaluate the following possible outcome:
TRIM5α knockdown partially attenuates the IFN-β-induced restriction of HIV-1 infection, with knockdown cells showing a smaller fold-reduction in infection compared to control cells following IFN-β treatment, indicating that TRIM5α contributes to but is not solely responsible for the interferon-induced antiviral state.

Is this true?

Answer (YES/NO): NO